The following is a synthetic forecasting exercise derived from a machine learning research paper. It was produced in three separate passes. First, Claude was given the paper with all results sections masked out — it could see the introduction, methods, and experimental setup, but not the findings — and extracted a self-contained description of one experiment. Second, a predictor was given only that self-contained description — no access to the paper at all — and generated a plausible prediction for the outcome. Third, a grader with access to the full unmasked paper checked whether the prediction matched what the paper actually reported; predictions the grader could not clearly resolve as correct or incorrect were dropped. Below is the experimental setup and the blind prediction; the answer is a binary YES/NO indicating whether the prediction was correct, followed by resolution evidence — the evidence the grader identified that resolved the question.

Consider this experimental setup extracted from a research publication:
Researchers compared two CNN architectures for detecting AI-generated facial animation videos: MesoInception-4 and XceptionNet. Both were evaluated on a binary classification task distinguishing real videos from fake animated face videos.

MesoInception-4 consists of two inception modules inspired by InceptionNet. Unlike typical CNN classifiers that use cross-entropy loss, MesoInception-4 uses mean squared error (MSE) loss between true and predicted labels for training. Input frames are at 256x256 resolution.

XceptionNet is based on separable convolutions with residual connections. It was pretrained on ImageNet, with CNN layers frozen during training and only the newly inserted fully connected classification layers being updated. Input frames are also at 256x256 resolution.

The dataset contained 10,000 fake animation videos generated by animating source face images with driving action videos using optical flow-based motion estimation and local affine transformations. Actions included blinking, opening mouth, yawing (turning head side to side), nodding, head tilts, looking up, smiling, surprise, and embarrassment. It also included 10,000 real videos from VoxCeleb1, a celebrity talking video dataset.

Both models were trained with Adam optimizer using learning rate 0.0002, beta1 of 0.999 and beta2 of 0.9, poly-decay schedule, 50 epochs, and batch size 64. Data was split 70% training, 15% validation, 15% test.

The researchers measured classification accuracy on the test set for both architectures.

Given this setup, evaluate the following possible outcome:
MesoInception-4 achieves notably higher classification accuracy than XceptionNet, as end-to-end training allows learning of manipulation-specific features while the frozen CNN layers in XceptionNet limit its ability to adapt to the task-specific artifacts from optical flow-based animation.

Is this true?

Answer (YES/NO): NO